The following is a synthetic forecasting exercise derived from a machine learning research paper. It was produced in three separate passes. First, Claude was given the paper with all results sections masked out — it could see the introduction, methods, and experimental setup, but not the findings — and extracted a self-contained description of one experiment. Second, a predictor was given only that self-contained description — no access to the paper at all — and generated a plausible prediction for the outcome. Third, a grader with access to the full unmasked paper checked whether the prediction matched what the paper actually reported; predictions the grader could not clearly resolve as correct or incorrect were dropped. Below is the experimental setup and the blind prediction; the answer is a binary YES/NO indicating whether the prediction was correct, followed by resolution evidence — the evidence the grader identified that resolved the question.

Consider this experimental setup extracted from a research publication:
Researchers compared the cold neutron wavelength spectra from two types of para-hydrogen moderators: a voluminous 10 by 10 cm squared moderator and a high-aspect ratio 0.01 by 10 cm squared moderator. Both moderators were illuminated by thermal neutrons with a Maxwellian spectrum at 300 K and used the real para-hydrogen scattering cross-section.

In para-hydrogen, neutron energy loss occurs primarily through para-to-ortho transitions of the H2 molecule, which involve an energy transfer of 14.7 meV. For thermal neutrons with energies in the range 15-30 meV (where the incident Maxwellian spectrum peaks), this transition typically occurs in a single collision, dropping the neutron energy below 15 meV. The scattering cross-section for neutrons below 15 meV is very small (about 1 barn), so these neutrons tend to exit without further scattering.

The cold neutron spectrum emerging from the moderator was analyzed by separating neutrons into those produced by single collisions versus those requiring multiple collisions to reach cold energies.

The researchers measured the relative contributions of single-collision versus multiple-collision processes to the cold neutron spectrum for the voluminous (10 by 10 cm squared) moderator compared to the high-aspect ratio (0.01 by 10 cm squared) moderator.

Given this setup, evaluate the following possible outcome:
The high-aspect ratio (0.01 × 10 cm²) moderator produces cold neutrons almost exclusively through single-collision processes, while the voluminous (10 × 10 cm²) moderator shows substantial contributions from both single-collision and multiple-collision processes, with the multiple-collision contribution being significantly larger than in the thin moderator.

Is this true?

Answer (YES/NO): YES